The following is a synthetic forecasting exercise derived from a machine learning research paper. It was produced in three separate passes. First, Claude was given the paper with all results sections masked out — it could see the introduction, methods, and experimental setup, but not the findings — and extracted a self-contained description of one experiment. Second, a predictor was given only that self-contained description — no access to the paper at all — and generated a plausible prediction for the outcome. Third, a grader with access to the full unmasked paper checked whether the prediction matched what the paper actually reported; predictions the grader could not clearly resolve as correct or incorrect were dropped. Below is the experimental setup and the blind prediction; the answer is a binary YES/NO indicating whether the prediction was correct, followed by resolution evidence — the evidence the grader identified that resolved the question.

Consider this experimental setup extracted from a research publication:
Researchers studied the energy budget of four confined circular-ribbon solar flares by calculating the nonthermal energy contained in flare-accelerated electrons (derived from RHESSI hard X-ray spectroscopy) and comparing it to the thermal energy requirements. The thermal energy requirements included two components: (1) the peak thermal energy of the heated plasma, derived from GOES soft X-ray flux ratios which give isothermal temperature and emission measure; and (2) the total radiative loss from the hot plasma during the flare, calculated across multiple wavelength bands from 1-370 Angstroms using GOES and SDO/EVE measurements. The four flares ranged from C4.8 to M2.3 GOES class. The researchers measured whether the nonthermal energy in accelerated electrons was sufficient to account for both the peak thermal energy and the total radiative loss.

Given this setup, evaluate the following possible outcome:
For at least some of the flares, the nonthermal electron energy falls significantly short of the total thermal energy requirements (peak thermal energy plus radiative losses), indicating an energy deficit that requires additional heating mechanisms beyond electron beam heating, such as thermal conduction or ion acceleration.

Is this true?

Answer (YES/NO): NO